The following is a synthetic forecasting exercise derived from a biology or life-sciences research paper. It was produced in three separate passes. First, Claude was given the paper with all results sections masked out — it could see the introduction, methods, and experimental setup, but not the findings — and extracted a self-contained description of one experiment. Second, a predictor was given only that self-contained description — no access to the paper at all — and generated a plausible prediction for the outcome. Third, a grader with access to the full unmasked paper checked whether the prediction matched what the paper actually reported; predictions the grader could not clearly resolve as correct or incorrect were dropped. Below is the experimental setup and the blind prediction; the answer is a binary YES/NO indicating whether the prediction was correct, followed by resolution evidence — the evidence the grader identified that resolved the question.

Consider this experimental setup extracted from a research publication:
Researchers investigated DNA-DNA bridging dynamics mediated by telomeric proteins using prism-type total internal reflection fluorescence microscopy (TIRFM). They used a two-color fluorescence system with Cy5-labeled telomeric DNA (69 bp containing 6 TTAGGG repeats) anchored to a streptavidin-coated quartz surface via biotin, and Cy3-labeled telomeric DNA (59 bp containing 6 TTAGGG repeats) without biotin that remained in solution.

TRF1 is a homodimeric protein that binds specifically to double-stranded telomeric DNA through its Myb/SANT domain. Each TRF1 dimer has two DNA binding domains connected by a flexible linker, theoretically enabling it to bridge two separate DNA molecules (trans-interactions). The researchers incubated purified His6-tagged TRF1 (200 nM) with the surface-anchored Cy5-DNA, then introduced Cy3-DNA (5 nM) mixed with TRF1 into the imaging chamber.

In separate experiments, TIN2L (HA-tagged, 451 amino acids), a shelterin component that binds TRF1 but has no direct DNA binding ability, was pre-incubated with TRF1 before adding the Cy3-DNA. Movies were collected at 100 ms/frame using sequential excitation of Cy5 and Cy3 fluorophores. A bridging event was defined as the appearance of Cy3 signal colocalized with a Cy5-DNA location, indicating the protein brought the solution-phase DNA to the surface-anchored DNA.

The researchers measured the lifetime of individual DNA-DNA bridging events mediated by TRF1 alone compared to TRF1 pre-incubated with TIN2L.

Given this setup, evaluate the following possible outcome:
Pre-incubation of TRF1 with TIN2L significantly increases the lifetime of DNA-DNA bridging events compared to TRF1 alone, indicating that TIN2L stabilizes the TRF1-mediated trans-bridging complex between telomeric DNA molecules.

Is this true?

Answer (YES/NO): YES